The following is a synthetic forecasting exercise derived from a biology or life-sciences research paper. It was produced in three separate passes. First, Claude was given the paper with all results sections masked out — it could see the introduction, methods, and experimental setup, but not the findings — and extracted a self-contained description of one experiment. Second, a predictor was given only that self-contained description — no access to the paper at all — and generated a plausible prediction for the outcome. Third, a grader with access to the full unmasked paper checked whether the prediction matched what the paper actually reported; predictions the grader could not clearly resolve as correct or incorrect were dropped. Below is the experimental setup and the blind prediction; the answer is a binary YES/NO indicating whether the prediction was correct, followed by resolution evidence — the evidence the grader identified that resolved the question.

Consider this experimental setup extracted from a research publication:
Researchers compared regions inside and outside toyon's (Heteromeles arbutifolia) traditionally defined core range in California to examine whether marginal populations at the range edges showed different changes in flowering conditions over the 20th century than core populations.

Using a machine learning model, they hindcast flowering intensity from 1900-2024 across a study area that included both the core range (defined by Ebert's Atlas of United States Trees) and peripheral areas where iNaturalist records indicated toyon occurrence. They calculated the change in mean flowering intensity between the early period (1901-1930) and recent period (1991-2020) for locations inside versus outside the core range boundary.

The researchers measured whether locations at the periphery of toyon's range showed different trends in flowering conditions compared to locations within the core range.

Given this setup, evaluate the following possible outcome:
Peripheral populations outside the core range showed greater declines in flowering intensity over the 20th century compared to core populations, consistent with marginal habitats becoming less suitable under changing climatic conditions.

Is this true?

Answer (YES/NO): NO